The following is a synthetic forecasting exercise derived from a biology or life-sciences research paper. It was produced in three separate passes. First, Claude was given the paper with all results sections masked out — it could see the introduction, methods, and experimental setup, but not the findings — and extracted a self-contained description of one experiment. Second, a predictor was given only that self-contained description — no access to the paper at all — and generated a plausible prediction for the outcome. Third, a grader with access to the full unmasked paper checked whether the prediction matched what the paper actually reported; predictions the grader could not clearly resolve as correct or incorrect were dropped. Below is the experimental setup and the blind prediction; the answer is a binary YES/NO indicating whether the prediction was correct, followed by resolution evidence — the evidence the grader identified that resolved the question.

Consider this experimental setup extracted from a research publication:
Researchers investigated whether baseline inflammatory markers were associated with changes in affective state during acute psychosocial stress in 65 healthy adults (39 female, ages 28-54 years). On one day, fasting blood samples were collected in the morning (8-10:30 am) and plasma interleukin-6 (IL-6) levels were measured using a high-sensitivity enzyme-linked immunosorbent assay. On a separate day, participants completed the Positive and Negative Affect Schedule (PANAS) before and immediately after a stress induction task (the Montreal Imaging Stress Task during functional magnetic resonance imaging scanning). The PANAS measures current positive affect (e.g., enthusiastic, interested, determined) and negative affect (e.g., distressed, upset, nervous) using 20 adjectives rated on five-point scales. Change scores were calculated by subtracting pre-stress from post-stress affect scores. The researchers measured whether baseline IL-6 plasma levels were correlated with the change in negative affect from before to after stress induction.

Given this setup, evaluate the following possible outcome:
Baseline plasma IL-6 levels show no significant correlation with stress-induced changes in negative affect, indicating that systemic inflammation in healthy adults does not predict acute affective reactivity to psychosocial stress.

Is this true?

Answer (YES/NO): YES